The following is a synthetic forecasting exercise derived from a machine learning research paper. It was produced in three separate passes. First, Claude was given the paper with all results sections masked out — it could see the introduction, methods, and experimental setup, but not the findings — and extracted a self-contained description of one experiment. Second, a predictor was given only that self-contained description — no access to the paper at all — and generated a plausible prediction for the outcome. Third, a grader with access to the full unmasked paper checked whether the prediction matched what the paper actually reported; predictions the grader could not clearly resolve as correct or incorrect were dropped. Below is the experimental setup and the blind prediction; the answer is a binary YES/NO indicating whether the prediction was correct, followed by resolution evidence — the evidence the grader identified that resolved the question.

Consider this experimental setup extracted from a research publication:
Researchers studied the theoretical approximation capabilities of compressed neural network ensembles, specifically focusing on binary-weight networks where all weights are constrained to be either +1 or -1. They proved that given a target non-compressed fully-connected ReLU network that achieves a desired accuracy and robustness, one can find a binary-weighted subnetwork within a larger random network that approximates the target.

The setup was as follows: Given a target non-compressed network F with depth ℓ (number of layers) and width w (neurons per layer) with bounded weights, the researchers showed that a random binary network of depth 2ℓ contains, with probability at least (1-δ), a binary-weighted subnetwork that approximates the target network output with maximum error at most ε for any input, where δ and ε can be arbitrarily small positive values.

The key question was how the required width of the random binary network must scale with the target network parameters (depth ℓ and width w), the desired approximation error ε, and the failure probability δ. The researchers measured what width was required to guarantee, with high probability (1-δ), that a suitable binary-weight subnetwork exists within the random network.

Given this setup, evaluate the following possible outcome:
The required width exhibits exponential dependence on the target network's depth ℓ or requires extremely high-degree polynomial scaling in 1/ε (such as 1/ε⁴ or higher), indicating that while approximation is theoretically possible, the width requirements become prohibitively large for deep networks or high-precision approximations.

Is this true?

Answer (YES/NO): NO